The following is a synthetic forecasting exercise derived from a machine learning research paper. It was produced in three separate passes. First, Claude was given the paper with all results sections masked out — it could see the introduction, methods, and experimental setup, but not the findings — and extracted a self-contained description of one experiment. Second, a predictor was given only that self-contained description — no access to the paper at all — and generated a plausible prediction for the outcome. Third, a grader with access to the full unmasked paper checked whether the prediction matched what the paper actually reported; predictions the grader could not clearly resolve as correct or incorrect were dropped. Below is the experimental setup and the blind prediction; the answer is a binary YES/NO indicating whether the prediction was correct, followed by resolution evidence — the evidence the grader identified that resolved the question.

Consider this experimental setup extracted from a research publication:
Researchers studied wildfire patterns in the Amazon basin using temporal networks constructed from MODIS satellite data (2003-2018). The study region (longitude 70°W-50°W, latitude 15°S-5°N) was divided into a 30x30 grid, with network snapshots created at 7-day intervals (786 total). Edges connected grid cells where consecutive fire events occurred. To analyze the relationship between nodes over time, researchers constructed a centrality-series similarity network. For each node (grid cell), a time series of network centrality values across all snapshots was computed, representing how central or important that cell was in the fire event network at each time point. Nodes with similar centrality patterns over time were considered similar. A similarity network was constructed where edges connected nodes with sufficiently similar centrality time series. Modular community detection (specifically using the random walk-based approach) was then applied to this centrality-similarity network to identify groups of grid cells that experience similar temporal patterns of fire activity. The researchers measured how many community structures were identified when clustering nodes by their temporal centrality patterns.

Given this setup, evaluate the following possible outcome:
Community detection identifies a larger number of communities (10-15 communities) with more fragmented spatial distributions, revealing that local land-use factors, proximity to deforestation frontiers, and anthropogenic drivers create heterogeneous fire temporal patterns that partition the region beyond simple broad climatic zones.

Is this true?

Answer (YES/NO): NO